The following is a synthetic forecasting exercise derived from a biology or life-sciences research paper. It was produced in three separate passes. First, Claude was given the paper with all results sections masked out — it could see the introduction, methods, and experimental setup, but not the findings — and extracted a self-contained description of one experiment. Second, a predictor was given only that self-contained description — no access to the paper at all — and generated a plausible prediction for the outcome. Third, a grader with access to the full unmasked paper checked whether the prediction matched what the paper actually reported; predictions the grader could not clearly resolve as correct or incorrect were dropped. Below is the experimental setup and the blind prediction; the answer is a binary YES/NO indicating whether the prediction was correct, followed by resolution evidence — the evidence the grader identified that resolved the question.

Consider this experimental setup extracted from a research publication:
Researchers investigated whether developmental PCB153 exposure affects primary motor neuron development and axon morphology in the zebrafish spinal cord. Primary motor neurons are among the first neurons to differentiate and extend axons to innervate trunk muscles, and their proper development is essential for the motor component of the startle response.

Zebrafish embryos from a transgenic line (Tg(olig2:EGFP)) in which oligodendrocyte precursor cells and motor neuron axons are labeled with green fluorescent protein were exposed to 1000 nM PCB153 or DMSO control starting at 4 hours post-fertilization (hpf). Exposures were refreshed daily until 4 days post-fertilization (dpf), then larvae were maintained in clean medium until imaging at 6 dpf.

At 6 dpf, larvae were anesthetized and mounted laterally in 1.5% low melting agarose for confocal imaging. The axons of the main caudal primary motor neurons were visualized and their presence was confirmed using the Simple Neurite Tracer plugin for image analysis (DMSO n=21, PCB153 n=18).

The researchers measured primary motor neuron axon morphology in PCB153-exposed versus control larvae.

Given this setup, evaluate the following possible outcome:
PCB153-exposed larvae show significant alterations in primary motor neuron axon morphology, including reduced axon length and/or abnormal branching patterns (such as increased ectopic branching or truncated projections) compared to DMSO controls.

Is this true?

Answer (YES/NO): NO